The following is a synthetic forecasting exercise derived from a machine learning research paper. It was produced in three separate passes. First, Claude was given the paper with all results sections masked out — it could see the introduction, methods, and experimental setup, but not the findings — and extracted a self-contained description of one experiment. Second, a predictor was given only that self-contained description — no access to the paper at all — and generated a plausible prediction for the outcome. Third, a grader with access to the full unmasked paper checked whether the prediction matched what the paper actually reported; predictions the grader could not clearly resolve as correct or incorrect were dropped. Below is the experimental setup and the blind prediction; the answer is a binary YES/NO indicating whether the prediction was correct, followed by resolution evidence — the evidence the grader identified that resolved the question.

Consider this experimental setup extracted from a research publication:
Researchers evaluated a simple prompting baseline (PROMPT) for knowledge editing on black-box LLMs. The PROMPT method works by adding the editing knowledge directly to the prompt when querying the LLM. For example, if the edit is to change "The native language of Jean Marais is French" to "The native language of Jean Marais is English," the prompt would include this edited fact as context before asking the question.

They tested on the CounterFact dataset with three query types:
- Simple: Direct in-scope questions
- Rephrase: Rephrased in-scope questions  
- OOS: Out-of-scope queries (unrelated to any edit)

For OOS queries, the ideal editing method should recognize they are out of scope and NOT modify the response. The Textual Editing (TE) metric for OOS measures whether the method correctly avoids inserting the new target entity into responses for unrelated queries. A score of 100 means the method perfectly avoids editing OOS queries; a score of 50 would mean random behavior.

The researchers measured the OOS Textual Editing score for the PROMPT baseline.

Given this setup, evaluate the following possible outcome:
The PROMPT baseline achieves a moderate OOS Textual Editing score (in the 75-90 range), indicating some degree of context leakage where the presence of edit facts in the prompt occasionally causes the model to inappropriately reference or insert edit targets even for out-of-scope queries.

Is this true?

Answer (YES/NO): NO